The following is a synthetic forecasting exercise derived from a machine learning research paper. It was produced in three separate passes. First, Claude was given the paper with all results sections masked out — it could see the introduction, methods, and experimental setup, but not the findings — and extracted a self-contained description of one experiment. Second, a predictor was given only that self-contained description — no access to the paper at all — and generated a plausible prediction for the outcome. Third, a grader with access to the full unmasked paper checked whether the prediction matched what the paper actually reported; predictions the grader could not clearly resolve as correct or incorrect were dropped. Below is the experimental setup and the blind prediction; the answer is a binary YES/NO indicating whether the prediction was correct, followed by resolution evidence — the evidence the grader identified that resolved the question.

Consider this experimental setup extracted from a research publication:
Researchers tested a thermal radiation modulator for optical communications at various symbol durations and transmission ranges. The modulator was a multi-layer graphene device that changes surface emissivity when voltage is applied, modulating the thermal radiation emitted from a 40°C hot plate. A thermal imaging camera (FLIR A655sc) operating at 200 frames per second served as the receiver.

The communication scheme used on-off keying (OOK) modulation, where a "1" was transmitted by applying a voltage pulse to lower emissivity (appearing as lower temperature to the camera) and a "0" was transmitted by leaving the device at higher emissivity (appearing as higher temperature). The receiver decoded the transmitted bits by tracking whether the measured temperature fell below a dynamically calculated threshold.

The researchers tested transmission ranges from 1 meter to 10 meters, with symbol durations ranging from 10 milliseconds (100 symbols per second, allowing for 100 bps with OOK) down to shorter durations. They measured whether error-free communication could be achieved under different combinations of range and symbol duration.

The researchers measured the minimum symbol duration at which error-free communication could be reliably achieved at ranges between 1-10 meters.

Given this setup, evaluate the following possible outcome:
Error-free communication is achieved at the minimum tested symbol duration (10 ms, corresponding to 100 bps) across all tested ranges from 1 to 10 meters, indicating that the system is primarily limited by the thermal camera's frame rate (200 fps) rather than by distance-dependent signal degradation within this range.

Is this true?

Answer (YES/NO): NO